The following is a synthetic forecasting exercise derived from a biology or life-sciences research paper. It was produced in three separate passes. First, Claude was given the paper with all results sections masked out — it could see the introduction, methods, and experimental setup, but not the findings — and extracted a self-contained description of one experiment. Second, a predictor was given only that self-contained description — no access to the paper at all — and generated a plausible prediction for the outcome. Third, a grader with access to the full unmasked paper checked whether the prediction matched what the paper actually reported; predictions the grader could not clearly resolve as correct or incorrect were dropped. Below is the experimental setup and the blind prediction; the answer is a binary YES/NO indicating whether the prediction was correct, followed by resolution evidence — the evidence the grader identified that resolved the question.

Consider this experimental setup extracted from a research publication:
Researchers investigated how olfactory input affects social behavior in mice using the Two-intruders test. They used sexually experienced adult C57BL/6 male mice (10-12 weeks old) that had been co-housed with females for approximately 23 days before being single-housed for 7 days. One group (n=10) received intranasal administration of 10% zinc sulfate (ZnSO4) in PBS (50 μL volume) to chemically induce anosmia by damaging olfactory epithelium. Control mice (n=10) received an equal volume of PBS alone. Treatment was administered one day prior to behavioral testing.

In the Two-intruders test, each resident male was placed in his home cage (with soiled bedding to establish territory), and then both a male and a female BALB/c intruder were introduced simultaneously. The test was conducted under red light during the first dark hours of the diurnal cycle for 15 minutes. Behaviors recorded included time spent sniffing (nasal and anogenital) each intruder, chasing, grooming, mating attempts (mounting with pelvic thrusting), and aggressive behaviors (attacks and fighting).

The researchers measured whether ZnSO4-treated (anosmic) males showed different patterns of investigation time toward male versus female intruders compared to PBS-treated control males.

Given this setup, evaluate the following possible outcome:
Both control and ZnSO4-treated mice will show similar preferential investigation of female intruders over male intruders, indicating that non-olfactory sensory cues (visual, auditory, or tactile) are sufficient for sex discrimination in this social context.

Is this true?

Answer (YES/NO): NO